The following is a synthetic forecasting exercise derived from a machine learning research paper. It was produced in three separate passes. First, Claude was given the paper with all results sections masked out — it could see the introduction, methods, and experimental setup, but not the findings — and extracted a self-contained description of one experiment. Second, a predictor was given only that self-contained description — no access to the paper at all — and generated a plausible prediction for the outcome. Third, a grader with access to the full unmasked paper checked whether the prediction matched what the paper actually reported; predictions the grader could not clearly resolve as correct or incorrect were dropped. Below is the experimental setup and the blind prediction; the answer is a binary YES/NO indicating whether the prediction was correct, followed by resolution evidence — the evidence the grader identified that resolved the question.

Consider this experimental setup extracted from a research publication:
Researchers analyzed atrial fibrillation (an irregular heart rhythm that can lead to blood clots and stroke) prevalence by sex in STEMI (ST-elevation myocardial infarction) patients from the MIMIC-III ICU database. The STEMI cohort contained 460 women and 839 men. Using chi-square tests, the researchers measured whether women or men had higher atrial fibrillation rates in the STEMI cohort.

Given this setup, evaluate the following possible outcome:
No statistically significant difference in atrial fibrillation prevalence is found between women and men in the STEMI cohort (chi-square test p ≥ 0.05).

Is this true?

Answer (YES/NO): NO